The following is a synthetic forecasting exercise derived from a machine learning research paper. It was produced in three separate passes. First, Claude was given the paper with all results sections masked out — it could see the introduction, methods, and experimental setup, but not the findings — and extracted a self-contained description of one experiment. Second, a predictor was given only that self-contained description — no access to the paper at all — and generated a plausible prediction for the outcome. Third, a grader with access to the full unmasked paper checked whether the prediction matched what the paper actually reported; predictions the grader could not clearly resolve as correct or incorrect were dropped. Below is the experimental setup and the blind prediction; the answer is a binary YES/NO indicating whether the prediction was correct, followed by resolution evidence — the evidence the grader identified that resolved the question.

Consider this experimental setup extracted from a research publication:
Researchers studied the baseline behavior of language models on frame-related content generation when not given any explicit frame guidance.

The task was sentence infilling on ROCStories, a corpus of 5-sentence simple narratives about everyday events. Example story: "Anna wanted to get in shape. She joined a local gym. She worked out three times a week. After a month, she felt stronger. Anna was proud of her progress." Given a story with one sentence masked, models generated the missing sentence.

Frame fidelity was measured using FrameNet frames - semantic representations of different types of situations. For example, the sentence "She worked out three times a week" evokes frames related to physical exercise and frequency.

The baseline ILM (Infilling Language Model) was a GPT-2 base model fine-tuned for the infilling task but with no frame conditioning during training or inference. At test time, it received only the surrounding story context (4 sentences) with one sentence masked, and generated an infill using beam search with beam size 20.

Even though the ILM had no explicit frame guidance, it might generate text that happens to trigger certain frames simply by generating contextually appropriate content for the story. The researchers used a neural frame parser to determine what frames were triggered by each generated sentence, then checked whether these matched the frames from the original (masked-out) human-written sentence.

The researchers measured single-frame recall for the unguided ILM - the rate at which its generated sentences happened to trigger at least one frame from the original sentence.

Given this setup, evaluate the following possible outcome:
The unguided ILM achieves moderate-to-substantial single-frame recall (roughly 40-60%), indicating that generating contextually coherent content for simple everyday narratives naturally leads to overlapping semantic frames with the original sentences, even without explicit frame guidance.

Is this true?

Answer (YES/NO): NO